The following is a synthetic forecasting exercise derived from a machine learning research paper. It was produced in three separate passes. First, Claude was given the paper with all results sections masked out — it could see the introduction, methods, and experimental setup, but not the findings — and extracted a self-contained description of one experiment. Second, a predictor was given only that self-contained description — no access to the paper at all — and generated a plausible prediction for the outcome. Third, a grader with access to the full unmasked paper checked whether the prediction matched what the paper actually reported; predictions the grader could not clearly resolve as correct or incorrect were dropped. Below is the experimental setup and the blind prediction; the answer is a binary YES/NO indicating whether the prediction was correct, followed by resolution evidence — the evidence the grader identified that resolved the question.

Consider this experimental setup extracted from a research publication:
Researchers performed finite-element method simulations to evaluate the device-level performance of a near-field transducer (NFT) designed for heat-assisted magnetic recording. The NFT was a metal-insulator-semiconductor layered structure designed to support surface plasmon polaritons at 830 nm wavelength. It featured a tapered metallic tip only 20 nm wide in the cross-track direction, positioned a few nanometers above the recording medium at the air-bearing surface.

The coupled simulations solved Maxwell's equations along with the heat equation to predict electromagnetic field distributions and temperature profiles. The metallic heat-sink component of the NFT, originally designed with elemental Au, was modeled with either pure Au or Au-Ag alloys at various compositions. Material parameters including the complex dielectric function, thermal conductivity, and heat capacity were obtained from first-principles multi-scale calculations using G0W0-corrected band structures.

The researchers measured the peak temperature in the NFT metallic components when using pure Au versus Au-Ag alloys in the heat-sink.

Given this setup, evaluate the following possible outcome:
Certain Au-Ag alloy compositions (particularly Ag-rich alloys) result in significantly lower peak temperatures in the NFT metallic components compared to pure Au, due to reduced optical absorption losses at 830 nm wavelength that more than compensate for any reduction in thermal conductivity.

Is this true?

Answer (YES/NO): NO